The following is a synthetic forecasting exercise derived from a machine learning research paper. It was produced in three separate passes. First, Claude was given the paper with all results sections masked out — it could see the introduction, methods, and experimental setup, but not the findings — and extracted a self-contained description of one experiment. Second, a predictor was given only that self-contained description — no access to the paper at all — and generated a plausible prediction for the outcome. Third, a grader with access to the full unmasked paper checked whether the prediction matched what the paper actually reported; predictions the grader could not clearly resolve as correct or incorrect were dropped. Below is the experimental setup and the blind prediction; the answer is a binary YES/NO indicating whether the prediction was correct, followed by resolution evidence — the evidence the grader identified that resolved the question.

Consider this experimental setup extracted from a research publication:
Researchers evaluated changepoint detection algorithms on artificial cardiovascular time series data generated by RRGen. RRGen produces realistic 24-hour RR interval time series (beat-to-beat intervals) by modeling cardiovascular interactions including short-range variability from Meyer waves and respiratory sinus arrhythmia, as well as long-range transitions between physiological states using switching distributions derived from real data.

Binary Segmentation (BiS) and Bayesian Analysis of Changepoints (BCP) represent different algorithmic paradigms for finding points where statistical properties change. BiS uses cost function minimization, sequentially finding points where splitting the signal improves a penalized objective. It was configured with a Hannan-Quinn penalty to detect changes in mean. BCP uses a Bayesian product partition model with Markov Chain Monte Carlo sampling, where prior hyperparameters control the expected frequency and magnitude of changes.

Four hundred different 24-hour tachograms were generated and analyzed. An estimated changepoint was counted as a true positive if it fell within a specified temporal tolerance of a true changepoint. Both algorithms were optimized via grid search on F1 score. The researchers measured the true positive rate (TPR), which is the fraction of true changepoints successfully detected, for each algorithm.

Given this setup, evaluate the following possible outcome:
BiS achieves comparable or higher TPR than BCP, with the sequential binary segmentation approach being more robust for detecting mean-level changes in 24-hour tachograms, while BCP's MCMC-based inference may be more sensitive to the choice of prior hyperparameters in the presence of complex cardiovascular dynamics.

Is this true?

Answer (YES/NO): YES